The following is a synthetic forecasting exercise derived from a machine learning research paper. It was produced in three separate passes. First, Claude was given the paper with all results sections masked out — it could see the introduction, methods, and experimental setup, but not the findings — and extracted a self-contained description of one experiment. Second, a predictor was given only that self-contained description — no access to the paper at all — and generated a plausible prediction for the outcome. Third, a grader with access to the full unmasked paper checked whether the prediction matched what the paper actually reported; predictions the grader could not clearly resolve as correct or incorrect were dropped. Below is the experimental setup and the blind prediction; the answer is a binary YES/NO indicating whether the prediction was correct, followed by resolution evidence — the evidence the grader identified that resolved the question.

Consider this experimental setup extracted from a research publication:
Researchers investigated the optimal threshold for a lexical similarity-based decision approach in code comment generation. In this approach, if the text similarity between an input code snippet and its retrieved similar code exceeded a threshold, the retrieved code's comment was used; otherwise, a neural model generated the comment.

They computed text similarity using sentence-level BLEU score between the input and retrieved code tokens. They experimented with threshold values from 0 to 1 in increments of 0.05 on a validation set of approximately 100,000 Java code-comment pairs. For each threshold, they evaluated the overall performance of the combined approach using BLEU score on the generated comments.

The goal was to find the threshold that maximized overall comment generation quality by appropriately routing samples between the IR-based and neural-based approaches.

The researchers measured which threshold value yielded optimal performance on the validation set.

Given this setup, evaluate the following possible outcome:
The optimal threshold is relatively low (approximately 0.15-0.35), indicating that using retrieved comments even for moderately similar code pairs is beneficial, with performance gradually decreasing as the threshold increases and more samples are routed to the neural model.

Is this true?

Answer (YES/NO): NO